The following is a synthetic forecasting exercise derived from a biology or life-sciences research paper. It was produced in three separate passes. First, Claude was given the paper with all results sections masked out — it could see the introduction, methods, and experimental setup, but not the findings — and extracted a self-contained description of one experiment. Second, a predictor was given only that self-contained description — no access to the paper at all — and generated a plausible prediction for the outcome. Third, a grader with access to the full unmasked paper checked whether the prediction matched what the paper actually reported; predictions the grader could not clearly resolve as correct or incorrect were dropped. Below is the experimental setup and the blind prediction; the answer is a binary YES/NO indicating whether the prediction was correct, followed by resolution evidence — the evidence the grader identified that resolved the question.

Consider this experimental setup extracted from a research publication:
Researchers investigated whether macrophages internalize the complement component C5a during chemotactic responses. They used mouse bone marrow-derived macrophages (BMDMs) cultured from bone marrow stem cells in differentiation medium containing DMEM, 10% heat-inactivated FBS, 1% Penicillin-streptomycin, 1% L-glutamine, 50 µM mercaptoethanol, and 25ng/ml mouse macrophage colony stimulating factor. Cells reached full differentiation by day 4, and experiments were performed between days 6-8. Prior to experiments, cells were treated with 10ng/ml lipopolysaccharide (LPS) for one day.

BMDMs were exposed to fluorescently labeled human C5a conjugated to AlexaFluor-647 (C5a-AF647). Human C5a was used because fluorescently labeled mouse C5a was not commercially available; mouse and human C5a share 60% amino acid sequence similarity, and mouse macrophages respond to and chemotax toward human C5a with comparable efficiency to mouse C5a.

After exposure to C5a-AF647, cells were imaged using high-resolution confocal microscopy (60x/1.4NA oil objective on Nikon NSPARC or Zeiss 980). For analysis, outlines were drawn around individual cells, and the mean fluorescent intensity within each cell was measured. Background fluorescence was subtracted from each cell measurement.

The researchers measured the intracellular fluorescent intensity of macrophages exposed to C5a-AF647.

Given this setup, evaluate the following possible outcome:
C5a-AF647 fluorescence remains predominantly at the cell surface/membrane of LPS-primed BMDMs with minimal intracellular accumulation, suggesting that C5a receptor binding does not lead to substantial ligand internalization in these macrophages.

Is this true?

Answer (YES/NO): NO